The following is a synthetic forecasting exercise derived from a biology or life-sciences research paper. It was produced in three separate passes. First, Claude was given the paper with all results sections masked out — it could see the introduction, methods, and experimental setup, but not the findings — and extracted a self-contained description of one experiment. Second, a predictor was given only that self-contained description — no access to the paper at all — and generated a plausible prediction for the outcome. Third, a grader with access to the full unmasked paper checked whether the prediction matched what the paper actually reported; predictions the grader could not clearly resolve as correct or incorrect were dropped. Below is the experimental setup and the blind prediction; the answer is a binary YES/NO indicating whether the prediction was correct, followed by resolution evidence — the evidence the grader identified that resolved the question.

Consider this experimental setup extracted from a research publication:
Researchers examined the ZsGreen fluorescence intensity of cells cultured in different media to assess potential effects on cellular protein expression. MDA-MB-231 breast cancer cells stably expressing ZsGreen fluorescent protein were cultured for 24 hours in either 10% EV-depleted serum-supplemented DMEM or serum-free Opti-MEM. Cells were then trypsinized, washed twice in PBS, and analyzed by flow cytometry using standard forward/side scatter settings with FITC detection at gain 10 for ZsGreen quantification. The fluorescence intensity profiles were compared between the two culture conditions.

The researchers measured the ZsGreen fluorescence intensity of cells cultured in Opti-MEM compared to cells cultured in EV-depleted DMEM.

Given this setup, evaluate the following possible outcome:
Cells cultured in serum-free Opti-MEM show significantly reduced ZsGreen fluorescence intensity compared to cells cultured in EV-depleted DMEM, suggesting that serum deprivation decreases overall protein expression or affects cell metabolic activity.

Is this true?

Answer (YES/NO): NO